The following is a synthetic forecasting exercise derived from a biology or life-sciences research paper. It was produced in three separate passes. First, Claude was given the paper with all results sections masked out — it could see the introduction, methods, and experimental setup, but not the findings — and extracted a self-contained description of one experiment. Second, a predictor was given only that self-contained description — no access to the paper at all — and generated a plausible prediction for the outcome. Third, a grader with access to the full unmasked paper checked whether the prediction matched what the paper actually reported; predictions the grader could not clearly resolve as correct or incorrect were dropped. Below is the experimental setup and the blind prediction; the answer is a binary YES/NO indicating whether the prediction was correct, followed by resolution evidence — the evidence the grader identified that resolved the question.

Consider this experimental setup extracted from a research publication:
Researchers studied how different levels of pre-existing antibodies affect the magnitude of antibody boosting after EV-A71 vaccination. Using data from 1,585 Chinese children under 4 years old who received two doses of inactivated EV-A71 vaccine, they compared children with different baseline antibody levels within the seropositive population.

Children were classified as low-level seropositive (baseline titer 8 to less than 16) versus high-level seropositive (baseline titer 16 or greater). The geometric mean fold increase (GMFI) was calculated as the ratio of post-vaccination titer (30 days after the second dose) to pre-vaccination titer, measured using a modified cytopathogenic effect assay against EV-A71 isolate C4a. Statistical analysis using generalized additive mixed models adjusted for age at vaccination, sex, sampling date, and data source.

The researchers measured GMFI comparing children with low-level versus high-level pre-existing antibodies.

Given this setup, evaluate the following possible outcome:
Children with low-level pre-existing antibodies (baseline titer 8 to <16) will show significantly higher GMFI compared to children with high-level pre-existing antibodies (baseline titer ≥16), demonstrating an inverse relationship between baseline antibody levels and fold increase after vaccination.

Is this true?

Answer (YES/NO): YES